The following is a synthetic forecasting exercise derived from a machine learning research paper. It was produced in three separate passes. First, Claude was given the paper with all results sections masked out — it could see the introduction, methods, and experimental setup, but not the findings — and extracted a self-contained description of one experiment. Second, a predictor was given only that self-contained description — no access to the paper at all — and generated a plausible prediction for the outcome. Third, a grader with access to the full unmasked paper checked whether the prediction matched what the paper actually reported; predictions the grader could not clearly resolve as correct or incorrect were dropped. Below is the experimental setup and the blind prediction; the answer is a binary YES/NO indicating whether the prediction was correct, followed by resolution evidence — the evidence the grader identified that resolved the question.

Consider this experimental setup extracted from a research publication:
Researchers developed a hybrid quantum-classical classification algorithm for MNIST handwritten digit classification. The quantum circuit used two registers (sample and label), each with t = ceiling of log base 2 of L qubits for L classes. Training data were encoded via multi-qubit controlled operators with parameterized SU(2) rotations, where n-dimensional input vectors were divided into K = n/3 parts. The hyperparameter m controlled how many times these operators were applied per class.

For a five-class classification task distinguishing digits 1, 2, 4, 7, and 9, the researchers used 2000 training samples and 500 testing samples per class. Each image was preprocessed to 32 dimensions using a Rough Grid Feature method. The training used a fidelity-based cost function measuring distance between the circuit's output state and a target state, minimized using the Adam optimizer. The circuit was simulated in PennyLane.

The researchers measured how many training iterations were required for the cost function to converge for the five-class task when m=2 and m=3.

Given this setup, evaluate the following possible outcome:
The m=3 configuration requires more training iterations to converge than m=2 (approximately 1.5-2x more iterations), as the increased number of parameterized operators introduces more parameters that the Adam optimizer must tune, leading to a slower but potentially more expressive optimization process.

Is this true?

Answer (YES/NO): NO